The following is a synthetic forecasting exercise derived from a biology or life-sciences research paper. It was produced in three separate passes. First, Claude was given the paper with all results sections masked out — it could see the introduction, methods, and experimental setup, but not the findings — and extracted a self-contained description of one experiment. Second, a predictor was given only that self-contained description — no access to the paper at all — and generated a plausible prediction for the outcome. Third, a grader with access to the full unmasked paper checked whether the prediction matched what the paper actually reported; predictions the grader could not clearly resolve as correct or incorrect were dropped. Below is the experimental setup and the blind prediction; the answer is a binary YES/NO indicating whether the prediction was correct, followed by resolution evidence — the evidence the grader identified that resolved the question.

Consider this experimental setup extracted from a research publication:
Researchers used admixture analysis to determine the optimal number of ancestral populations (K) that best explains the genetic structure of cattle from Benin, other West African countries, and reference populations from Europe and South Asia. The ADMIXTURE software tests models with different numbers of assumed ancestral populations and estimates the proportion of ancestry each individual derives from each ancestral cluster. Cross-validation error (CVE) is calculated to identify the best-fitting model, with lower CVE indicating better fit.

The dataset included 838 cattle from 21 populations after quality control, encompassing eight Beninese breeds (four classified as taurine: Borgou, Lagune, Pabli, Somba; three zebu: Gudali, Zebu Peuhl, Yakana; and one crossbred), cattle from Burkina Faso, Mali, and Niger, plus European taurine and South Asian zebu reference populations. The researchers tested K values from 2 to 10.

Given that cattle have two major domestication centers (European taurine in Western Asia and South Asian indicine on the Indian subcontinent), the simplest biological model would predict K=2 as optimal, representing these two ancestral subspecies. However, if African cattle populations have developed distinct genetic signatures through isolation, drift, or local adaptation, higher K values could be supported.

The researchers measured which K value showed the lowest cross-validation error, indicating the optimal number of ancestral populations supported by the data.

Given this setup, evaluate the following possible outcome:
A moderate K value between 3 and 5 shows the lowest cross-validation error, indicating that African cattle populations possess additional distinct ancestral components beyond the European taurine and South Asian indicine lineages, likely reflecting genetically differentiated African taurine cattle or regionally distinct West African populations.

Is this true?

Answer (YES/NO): NO